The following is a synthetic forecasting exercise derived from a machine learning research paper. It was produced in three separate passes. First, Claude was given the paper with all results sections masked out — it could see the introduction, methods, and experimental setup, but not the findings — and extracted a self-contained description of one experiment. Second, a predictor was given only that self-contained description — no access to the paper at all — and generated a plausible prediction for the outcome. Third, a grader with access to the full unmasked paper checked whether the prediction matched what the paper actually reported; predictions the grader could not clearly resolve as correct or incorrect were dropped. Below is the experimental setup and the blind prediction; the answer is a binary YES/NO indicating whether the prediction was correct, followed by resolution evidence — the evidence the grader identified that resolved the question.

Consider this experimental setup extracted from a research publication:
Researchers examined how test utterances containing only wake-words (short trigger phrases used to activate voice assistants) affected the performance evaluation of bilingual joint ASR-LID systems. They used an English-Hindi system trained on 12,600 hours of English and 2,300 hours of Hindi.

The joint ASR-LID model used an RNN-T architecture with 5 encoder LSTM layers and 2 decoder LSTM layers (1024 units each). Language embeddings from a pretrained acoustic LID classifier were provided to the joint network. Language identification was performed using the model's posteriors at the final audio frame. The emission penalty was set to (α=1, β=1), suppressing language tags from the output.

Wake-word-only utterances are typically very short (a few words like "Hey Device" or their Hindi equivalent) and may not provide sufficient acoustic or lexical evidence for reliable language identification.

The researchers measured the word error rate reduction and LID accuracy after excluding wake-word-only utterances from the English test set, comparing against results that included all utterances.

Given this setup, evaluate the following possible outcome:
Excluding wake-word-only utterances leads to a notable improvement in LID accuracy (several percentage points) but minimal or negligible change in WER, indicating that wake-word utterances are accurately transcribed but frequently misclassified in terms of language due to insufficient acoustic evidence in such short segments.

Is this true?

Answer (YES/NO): NO